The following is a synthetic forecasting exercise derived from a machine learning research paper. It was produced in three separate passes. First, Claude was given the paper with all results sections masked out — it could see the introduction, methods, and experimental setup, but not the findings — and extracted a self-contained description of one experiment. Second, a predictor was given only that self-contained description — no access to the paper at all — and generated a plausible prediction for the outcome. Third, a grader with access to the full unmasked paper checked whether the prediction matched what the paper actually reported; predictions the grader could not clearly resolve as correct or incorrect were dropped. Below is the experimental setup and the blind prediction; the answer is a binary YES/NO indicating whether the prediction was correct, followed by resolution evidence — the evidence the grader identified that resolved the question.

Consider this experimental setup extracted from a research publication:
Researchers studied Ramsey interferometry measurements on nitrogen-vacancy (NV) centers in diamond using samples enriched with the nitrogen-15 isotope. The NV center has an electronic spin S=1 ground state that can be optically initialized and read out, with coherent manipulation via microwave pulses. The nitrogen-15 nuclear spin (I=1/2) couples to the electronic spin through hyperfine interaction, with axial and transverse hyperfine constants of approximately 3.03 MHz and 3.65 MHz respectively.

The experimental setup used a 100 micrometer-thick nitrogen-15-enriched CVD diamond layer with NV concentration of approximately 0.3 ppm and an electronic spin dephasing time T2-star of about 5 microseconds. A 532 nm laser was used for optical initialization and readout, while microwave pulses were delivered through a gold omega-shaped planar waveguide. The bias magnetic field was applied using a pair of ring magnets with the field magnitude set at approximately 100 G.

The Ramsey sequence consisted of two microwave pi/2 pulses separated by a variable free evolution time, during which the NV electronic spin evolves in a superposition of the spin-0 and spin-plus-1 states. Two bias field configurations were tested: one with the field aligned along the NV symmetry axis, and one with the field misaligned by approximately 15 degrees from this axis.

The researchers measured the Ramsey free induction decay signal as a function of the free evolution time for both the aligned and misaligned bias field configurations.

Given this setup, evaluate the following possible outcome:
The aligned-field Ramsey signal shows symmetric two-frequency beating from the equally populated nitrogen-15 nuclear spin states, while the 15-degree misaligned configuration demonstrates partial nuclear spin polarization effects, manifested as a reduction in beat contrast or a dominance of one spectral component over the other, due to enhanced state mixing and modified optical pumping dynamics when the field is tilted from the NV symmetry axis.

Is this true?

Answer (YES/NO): NO